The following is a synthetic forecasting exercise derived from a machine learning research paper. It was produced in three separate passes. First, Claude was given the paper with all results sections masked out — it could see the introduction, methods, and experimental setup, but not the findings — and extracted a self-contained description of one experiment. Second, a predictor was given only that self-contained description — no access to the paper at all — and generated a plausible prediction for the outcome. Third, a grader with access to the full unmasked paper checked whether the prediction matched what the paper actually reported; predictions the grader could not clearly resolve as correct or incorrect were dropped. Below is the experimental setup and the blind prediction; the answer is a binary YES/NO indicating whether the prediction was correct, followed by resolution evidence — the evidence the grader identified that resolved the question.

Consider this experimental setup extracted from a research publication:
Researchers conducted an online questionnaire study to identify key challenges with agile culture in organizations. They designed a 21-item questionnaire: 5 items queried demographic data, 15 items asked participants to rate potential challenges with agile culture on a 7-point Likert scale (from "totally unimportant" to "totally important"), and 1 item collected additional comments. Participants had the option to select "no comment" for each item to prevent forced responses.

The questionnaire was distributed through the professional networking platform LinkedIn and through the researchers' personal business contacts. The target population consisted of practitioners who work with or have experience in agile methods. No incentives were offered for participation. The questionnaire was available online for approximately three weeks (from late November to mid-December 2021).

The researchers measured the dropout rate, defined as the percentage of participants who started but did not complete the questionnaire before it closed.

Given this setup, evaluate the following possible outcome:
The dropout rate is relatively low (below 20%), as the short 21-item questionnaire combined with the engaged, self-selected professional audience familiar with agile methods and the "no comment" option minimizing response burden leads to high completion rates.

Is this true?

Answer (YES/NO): YES